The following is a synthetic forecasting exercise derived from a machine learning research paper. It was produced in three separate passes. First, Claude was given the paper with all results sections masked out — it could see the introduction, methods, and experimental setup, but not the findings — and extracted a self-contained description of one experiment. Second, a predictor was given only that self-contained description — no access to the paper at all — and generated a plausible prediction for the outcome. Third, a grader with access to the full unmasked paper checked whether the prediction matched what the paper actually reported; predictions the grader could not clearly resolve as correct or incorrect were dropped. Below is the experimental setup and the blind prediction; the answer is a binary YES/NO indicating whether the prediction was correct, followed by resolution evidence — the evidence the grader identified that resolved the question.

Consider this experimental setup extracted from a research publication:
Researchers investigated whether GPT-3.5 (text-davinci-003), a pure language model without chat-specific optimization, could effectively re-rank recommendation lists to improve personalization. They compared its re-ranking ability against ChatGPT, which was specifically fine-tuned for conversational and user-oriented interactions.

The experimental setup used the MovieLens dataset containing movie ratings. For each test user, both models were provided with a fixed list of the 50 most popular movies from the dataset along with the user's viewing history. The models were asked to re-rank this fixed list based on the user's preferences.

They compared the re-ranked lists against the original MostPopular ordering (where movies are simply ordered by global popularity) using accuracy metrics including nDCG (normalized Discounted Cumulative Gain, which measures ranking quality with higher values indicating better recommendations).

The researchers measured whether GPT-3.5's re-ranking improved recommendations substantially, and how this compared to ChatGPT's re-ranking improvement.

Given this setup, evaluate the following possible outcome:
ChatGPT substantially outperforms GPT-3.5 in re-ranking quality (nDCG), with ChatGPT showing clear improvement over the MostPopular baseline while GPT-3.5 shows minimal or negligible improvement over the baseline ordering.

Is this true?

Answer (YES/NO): YES